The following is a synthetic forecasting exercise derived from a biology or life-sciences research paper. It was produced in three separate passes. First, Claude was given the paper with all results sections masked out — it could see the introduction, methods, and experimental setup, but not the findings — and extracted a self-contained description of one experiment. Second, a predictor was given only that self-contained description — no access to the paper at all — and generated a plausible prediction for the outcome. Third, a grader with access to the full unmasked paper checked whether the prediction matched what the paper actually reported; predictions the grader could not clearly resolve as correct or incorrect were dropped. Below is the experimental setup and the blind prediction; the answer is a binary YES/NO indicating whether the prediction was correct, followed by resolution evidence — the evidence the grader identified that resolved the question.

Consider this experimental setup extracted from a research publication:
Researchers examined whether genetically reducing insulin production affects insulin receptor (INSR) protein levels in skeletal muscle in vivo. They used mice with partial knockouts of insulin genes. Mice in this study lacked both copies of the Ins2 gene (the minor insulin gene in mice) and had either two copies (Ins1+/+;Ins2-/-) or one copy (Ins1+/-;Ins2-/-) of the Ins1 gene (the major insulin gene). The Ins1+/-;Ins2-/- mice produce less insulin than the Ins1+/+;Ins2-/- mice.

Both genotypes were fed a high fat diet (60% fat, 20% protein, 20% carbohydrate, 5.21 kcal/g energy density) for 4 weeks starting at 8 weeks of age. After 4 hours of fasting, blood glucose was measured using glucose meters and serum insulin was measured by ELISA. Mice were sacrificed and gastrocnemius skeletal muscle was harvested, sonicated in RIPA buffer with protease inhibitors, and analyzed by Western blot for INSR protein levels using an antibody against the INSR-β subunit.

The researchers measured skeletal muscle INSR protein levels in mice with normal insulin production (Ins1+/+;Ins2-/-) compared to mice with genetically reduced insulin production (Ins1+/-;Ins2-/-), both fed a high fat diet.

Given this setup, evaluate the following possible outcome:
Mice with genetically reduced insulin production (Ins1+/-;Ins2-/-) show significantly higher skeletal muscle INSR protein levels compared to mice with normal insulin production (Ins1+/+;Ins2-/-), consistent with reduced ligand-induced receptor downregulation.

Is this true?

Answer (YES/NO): YES